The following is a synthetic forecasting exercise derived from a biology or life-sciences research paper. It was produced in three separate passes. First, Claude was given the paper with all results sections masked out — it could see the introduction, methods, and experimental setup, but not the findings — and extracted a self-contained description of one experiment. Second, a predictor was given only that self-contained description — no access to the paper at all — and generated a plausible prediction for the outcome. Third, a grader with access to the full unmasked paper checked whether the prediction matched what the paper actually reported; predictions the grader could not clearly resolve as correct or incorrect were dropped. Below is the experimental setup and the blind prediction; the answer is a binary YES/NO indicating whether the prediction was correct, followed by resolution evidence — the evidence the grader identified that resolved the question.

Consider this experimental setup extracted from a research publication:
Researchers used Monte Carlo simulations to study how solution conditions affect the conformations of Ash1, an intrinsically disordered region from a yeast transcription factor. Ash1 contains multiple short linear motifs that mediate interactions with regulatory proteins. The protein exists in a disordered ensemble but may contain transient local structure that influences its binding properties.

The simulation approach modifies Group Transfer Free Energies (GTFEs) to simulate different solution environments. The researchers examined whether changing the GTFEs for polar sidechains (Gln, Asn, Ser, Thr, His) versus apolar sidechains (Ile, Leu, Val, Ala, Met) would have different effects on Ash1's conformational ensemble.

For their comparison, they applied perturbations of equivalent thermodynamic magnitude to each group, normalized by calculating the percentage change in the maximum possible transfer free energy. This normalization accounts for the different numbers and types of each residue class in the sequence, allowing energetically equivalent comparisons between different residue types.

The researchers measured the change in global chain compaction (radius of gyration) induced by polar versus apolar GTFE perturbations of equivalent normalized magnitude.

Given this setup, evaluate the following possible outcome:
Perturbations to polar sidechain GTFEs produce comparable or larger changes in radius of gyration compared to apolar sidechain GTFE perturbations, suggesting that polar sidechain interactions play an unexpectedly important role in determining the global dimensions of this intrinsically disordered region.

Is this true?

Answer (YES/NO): YES